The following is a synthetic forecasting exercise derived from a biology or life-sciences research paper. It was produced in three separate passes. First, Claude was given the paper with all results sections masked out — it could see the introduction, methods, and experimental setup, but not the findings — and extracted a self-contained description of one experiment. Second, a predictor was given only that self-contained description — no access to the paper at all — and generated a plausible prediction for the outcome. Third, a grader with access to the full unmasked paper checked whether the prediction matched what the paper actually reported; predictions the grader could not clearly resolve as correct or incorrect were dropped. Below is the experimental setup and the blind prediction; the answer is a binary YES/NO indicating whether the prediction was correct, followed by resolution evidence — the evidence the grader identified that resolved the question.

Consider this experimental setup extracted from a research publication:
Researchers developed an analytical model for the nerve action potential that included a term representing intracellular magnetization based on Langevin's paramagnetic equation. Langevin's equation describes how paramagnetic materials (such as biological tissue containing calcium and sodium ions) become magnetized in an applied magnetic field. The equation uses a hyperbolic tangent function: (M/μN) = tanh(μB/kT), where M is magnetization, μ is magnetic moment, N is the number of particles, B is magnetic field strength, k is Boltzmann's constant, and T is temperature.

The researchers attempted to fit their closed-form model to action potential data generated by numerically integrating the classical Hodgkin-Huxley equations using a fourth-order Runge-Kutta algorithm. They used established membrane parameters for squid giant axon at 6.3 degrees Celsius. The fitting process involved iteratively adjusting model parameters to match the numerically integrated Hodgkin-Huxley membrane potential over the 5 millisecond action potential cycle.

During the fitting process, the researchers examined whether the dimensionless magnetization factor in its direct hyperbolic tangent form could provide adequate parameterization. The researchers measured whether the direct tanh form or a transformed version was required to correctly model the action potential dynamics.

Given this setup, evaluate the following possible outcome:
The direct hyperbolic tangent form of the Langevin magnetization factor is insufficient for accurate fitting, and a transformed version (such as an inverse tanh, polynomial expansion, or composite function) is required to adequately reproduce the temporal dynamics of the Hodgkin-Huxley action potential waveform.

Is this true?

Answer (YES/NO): YES